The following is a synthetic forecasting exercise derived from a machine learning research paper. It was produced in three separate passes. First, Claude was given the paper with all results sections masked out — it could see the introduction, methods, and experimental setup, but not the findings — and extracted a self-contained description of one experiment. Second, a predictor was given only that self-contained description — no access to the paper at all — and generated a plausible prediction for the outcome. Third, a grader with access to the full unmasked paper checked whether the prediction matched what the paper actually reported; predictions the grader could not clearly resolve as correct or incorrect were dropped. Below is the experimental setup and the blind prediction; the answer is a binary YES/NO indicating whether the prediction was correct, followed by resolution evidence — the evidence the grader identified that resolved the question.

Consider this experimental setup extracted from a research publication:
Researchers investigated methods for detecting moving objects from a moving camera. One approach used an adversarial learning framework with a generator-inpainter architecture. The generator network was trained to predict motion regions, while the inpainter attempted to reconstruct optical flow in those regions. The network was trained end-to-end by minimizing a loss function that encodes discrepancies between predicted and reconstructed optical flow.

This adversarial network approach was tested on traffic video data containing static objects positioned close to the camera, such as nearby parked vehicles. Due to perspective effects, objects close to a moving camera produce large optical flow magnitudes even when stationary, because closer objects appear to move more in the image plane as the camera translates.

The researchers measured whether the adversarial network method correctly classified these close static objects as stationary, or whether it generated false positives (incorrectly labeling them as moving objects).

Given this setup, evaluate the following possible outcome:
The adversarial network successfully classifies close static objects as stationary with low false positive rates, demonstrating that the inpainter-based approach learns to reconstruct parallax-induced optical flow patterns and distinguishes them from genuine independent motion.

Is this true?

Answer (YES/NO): NO